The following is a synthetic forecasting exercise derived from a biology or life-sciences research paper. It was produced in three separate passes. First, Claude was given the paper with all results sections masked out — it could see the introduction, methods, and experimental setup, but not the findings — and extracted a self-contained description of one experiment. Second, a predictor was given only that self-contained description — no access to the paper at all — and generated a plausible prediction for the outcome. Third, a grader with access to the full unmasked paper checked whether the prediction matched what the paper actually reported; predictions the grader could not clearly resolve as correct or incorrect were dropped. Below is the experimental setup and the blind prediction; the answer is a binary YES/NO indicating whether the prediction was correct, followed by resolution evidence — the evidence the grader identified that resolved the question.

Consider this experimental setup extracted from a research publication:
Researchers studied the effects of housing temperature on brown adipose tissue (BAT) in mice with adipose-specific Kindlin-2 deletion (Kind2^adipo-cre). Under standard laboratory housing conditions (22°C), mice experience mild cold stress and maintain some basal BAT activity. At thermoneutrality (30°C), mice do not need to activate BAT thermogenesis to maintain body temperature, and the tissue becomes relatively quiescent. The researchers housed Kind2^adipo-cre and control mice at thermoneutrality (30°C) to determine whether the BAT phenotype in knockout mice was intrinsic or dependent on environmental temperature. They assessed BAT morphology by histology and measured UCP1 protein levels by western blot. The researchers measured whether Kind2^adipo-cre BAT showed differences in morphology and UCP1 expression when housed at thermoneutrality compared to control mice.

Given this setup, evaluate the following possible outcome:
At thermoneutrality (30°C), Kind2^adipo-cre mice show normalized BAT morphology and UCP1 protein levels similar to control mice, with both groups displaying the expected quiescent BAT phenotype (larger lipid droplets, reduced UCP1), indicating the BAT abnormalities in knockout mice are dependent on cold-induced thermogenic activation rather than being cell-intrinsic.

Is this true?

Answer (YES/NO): NO